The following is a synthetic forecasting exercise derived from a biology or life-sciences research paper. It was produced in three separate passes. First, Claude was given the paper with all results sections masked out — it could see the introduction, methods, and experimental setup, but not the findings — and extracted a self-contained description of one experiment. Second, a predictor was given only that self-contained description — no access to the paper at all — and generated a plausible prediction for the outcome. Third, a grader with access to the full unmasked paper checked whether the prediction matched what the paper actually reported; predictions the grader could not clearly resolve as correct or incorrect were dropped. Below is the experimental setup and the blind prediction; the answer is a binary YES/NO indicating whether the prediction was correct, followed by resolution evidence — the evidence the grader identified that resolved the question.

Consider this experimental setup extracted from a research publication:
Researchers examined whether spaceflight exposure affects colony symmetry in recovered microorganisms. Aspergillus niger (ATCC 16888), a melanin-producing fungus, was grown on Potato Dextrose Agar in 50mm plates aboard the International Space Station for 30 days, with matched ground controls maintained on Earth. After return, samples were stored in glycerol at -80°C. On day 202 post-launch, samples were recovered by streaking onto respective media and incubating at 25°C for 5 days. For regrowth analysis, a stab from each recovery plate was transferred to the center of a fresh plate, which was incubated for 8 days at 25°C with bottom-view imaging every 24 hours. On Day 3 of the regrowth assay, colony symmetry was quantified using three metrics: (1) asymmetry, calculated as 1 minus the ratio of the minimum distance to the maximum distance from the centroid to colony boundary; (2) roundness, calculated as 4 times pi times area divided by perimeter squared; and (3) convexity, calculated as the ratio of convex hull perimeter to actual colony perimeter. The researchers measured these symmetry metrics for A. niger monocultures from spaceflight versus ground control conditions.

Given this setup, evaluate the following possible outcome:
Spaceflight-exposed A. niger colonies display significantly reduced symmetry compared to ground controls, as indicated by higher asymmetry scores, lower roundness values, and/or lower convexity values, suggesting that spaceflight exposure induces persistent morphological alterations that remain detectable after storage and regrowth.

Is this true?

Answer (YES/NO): YES